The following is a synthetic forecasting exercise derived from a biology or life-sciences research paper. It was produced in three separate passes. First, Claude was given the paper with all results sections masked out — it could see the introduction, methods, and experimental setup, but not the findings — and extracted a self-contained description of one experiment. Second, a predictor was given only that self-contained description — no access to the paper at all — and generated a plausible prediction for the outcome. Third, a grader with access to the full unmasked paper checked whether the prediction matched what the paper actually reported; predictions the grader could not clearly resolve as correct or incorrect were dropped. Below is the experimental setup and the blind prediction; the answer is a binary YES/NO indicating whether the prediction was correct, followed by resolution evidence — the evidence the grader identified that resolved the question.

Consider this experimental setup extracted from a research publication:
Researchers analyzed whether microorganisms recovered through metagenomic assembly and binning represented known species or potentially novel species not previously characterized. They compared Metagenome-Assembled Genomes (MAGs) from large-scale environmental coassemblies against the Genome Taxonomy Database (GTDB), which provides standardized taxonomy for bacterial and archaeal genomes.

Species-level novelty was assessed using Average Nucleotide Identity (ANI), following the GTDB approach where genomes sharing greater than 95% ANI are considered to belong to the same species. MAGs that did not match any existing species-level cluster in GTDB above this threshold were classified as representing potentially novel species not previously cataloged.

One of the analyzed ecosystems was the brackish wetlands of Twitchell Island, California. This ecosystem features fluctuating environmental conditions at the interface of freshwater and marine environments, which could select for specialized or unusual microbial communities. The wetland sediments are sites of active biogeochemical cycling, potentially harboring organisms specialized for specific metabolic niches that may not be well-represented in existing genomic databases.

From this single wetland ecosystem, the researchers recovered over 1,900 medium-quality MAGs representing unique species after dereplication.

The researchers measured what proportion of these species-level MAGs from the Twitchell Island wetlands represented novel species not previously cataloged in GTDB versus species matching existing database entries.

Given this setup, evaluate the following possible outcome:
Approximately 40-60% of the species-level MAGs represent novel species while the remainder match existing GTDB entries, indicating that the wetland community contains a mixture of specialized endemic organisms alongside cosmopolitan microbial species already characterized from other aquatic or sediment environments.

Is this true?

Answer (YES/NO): NO